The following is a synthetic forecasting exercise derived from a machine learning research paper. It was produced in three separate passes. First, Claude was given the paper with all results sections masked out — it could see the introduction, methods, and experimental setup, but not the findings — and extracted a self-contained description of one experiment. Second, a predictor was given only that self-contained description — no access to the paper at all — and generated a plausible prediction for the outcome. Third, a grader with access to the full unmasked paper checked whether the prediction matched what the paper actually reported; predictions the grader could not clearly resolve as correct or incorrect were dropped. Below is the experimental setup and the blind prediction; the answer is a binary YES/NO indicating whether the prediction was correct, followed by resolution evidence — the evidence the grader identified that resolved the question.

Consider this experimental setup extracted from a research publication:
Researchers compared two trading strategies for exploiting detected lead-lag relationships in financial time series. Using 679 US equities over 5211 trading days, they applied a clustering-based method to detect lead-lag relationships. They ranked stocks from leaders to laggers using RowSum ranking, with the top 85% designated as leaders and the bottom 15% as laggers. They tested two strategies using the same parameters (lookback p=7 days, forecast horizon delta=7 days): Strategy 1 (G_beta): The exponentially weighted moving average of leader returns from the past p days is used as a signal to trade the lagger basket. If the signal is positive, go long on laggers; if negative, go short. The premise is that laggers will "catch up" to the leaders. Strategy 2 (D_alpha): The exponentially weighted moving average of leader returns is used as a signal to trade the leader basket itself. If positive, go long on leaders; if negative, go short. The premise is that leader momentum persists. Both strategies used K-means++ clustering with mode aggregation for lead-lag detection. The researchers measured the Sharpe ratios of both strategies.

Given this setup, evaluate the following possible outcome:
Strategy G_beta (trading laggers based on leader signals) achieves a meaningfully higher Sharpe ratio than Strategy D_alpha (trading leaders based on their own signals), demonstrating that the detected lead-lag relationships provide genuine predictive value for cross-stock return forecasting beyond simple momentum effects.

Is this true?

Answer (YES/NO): YES